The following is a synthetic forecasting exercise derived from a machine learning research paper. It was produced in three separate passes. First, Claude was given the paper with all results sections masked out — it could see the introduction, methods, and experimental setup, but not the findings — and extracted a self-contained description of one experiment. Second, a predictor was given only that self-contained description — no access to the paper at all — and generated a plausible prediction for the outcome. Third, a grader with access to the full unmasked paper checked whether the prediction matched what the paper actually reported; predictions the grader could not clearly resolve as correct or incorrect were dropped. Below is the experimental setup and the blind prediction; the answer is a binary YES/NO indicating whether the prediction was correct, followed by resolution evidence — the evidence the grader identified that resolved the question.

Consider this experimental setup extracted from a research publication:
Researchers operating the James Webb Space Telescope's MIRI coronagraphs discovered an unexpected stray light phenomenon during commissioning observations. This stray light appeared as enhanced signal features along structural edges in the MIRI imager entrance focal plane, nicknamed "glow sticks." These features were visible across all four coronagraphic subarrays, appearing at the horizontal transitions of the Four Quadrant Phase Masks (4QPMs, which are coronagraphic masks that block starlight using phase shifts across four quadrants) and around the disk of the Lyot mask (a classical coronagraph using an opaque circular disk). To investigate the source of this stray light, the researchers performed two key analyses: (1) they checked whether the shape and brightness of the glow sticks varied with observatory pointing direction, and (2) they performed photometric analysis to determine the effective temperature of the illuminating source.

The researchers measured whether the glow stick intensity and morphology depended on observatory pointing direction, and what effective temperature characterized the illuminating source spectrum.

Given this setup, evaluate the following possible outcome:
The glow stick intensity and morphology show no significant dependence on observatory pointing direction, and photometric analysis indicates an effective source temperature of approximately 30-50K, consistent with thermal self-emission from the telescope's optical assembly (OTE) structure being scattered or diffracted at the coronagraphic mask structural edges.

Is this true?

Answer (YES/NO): NO